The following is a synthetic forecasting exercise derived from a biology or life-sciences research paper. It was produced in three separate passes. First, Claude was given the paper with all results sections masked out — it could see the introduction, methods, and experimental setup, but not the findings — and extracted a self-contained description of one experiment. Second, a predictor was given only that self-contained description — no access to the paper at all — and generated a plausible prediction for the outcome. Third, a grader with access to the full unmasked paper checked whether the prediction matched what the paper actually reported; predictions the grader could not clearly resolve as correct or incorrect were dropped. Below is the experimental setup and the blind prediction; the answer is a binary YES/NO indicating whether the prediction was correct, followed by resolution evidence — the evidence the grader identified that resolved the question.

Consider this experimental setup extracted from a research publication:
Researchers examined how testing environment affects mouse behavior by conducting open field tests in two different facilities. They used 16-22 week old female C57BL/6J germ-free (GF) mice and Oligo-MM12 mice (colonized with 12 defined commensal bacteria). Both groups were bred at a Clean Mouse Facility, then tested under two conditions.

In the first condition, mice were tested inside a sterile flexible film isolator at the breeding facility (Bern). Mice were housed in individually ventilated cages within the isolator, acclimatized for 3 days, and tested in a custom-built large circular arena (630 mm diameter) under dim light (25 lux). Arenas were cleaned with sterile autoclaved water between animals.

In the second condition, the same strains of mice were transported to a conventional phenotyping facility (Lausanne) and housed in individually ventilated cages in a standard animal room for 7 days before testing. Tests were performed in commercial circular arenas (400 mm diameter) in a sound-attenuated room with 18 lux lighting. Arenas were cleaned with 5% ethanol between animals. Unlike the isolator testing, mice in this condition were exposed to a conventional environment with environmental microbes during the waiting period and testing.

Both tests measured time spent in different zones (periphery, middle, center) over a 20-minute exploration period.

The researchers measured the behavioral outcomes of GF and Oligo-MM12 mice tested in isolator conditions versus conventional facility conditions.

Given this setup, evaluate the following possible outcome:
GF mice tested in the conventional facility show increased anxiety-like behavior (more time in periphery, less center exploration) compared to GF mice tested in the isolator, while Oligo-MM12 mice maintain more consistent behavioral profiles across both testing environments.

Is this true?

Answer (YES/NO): NO